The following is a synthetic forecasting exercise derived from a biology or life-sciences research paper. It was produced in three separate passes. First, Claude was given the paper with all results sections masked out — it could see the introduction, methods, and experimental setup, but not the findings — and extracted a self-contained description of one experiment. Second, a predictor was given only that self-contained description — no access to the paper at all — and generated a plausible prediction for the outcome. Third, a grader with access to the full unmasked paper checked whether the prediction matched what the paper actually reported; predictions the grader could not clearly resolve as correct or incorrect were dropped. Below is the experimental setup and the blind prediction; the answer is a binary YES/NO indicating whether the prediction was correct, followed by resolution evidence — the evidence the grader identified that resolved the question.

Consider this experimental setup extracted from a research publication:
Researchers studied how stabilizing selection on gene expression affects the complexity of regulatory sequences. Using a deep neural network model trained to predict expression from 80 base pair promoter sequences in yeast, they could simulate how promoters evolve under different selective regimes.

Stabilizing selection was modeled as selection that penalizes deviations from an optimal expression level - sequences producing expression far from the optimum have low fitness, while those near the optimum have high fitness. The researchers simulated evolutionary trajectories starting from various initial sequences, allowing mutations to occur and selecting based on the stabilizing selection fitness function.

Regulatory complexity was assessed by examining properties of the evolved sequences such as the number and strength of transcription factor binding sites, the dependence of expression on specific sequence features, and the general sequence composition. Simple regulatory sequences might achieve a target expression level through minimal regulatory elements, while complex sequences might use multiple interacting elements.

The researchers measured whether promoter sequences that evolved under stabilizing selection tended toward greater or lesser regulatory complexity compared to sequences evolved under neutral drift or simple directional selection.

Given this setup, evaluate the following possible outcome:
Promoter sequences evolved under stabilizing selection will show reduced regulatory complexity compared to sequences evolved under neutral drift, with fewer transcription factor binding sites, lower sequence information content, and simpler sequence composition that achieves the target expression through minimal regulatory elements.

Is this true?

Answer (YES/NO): NO